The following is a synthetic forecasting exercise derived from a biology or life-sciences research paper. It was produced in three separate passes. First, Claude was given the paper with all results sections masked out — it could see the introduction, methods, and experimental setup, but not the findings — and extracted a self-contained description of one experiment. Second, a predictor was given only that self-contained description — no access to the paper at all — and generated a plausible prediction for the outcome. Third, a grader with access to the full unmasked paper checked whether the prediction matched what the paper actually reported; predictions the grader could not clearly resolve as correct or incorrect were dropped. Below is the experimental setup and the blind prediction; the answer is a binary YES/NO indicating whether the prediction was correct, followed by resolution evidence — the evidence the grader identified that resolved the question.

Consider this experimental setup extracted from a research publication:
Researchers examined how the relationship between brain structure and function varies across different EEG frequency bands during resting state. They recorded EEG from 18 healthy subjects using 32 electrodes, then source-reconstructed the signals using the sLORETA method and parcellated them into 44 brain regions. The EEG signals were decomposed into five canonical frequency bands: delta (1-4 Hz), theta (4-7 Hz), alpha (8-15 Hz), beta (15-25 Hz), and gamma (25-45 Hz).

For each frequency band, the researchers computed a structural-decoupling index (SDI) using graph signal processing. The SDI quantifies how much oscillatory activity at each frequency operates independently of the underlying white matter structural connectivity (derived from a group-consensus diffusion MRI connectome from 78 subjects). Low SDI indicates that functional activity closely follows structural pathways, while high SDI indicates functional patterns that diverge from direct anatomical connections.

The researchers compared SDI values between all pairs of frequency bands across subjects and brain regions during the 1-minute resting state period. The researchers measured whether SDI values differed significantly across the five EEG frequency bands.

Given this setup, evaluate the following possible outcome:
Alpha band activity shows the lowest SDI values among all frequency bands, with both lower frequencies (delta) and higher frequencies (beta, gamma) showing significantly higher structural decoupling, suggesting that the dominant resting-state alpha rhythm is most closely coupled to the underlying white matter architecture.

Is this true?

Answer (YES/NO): YES